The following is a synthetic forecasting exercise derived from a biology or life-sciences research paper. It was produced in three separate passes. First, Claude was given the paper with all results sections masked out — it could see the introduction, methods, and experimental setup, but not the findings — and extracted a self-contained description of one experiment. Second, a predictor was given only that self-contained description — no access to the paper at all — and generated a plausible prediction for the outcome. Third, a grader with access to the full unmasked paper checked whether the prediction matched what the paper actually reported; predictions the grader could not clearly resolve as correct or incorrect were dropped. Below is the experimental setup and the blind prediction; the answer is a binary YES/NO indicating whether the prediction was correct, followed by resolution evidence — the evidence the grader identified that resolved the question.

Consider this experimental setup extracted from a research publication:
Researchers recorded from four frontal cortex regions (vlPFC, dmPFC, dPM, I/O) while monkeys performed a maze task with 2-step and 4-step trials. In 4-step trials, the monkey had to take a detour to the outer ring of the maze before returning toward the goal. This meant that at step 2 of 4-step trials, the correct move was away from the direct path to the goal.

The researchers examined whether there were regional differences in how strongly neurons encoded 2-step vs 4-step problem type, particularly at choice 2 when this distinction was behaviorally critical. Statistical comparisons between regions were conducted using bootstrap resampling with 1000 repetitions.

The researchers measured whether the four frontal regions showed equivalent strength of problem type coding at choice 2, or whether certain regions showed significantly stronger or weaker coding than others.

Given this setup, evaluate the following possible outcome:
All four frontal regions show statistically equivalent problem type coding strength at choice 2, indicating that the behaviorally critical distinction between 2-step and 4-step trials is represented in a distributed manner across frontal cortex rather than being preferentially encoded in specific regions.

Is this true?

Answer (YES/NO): NO